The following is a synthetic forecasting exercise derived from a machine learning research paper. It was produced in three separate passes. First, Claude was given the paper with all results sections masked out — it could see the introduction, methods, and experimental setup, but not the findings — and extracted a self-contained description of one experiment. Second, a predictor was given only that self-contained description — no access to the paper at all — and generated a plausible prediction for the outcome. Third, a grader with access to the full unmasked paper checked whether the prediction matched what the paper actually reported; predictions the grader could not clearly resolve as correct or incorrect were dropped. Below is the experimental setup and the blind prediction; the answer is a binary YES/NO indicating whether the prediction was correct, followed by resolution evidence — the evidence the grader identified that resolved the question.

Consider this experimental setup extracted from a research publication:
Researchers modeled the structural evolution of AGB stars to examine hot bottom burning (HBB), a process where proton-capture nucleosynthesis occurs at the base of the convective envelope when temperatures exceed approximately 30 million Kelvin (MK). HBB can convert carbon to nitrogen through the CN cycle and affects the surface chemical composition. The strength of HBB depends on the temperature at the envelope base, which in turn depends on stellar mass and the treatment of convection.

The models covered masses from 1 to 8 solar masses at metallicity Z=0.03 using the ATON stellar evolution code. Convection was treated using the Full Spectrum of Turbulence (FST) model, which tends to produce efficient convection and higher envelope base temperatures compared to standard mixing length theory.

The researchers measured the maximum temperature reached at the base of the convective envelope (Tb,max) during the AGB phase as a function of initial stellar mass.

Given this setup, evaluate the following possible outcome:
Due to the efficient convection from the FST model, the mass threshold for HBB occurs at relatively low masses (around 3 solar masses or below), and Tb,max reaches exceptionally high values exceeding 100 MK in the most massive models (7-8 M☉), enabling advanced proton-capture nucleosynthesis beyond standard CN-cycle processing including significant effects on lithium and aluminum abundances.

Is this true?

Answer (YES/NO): NO